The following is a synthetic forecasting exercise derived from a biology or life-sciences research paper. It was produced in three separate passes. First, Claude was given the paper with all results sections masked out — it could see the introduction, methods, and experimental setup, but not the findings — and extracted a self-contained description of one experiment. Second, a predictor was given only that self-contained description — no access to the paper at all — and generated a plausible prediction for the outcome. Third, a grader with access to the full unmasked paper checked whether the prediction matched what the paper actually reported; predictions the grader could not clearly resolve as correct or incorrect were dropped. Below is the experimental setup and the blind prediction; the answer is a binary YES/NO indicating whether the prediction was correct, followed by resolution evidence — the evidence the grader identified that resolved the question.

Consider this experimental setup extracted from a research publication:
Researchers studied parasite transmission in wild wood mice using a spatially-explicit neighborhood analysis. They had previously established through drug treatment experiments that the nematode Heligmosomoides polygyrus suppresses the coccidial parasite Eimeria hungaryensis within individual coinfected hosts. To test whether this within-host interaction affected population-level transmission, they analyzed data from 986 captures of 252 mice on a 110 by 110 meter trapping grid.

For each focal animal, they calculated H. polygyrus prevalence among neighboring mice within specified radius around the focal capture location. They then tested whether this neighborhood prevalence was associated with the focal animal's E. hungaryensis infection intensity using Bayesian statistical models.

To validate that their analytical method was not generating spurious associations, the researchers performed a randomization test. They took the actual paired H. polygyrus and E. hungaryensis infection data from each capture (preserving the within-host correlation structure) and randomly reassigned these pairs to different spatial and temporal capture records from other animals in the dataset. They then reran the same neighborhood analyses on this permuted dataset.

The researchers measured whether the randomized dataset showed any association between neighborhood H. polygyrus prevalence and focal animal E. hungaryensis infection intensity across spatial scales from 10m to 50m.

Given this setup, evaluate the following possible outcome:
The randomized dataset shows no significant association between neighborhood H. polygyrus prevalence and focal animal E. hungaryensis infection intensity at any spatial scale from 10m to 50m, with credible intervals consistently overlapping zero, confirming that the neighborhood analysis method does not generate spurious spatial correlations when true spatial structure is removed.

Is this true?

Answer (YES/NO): YES